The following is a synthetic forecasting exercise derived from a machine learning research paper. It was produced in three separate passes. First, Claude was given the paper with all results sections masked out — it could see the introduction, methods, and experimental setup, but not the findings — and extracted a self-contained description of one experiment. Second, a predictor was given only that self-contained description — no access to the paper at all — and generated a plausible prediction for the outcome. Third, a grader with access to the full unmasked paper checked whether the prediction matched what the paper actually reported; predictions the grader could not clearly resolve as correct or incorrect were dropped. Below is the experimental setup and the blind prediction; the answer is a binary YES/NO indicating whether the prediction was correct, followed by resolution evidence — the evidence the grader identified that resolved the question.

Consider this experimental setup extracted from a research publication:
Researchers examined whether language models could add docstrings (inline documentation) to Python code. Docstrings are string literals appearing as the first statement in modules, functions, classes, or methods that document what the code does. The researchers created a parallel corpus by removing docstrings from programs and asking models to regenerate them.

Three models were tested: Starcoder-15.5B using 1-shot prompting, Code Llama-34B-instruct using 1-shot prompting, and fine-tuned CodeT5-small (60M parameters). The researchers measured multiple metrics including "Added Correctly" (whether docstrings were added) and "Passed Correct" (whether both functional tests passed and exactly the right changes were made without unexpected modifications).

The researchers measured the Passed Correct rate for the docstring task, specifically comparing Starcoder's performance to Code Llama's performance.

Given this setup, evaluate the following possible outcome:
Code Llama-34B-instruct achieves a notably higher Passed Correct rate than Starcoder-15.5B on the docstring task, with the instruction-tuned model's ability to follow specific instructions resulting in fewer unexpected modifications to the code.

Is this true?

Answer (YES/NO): NO